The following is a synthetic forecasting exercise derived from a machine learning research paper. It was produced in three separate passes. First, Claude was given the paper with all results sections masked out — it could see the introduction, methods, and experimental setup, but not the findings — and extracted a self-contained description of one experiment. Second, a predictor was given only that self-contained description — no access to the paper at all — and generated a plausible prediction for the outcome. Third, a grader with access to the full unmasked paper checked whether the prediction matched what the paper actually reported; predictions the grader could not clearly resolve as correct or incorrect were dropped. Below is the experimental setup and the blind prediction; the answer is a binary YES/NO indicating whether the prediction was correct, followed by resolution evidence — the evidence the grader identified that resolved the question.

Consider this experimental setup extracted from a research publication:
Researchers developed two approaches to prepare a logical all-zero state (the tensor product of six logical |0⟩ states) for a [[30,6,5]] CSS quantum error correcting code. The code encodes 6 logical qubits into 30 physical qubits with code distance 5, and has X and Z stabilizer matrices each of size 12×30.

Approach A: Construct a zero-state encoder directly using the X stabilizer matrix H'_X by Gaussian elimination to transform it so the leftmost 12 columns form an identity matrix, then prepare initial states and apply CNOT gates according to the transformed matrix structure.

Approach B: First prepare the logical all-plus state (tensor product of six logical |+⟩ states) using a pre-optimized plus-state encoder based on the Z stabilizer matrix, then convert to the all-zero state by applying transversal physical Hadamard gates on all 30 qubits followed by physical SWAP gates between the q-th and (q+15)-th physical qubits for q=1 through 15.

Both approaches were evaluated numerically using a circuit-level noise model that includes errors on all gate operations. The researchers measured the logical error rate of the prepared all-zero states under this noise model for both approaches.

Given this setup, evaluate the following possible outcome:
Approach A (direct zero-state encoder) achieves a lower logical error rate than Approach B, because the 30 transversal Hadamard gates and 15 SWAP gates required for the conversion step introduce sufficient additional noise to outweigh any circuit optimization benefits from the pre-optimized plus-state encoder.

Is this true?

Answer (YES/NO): NO